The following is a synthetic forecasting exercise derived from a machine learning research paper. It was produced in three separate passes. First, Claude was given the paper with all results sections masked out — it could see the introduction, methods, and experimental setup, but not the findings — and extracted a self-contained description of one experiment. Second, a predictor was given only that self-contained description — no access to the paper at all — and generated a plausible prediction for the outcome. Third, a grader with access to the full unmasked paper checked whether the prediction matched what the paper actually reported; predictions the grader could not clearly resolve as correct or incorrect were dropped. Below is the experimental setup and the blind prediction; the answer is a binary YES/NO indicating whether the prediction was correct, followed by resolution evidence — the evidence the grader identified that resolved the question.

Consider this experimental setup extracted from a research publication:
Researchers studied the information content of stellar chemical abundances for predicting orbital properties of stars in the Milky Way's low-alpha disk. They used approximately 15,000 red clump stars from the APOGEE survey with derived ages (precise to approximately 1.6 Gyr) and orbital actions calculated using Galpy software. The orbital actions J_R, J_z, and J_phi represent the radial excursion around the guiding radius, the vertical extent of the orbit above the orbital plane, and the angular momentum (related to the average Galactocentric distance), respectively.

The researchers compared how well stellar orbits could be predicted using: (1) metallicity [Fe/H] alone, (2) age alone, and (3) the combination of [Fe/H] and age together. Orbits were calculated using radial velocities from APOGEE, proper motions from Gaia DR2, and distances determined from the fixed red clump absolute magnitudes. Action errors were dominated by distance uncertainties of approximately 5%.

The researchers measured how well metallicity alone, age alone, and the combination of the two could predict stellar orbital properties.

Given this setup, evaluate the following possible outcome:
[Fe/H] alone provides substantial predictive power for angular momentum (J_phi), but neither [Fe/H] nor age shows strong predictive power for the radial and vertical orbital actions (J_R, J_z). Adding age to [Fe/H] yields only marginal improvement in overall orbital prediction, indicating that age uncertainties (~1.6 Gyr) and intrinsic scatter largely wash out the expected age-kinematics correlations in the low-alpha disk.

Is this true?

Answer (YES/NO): NO